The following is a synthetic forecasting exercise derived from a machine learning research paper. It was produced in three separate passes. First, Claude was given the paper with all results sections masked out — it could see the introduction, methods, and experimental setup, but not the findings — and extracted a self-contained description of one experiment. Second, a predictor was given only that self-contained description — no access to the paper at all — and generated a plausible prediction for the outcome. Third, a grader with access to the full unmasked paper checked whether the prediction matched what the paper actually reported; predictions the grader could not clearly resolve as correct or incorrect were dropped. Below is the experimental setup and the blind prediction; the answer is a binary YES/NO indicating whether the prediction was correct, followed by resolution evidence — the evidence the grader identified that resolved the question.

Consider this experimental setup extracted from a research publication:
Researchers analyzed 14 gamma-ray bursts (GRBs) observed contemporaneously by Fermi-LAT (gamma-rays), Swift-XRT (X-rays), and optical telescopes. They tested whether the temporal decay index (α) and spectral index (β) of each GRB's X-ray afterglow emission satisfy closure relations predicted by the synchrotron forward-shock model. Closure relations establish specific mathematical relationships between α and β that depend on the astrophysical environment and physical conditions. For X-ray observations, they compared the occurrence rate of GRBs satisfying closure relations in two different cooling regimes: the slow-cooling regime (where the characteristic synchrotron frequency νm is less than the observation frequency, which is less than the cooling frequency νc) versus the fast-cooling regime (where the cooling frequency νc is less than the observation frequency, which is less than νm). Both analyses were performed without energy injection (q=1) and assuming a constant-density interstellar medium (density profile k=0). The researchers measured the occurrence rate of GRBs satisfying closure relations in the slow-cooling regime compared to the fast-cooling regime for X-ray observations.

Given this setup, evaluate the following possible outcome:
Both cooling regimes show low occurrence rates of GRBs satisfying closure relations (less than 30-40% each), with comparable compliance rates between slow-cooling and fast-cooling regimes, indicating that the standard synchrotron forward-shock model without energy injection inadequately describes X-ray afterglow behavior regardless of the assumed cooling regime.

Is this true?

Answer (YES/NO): NO